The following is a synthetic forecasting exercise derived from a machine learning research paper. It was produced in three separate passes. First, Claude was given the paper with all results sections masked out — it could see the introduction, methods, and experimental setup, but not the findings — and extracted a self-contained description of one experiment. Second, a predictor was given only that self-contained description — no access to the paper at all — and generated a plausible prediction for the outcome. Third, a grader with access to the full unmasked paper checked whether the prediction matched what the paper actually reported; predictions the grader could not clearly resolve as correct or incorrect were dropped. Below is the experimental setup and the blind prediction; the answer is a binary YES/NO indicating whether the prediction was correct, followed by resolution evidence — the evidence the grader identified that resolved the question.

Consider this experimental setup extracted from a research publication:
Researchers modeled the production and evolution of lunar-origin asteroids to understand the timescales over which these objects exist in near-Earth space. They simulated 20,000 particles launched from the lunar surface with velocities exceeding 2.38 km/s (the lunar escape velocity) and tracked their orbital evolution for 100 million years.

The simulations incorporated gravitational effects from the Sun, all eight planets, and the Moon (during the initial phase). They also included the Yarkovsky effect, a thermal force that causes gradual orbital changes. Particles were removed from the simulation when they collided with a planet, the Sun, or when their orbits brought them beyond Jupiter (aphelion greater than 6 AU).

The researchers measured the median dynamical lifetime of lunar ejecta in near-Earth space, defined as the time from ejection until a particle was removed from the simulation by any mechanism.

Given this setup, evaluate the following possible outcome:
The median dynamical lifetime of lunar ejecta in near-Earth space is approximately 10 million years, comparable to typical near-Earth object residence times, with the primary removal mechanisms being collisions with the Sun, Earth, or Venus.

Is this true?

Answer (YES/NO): NO